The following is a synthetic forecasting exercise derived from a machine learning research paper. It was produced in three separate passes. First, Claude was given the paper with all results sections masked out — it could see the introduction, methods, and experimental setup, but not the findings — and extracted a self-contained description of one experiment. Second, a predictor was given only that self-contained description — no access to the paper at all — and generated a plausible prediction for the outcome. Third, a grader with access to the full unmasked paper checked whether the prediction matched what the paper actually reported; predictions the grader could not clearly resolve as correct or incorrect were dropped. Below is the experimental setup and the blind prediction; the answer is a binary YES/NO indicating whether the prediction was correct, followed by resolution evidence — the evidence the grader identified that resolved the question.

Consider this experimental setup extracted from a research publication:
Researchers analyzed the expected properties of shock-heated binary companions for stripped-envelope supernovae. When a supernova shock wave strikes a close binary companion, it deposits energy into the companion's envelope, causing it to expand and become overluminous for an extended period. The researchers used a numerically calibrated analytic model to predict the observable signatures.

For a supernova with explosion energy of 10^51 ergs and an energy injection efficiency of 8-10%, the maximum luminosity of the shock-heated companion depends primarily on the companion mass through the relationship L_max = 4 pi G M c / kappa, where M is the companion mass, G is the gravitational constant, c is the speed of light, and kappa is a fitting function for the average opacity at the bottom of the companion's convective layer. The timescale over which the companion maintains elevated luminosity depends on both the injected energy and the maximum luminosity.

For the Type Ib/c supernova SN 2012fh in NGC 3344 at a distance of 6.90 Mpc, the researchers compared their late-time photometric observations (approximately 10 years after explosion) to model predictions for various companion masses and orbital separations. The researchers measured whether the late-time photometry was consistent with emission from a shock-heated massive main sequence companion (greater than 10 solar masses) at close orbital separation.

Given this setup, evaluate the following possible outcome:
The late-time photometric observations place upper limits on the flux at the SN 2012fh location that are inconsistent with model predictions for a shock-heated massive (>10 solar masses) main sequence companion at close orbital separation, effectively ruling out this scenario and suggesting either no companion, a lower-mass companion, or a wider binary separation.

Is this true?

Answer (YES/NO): YES